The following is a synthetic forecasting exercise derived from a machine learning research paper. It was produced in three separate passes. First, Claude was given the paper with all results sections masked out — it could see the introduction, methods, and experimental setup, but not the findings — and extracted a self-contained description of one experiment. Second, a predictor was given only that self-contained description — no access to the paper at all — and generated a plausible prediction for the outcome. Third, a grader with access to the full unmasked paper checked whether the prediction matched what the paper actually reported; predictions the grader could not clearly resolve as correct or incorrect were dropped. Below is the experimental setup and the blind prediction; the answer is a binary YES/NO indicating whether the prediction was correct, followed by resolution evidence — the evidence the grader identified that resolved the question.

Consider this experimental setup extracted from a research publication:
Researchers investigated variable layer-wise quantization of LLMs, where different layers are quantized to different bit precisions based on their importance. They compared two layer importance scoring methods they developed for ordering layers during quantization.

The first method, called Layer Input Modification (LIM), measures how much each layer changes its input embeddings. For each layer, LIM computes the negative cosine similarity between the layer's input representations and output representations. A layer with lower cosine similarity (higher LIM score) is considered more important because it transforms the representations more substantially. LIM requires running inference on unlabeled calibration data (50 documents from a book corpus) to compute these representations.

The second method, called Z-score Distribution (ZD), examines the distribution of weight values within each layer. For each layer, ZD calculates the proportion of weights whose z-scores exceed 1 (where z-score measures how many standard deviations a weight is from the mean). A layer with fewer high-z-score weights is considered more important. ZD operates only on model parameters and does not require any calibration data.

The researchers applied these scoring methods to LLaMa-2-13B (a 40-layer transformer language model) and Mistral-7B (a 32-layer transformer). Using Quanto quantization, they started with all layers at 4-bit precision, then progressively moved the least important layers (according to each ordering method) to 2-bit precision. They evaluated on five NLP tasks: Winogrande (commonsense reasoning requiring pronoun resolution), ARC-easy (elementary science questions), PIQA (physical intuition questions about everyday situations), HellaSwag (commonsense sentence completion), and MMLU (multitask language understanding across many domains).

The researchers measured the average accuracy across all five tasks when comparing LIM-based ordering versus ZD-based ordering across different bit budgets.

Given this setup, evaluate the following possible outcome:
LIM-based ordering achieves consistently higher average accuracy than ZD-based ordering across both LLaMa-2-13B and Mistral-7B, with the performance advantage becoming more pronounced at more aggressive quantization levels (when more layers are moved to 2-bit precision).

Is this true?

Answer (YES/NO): NO